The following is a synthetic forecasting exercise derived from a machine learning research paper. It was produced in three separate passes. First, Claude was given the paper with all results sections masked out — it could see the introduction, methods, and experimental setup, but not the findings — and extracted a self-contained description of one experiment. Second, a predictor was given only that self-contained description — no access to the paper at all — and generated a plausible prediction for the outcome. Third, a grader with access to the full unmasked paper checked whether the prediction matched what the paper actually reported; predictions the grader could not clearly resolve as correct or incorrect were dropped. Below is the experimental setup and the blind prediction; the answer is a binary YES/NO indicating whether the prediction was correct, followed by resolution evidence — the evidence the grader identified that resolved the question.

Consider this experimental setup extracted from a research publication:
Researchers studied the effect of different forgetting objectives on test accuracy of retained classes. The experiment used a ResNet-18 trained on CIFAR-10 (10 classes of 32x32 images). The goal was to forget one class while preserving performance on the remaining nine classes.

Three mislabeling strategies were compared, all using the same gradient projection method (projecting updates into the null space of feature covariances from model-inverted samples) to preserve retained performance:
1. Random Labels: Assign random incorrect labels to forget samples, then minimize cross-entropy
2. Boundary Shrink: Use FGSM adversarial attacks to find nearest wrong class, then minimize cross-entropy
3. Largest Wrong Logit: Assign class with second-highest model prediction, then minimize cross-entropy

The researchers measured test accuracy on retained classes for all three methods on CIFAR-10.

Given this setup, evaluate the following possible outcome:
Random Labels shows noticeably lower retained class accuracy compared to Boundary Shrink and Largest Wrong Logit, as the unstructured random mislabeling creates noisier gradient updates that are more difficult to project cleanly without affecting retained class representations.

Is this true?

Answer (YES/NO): YES